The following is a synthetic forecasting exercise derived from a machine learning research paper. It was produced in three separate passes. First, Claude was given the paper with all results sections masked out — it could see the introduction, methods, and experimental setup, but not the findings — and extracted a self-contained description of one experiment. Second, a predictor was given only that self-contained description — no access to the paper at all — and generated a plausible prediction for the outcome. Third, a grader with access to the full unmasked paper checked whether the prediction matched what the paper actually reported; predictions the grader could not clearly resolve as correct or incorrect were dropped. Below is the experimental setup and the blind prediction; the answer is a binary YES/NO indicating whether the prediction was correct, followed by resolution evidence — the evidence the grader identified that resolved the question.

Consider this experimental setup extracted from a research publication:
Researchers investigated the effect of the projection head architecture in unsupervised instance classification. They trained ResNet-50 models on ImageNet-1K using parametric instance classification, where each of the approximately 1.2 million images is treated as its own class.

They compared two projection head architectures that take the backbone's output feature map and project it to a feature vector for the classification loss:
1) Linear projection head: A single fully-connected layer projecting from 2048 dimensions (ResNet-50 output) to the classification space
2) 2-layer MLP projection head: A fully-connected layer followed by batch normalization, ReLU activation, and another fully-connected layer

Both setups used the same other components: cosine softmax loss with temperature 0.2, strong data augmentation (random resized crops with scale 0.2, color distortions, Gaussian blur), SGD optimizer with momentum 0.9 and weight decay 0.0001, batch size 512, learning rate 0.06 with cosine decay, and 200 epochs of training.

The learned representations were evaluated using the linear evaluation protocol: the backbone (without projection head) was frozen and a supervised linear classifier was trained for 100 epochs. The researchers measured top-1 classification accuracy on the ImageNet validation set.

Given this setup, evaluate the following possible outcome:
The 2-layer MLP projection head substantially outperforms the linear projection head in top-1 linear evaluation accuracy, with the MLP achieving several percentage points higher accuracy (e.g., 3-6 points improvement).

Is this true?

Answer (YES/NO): YES